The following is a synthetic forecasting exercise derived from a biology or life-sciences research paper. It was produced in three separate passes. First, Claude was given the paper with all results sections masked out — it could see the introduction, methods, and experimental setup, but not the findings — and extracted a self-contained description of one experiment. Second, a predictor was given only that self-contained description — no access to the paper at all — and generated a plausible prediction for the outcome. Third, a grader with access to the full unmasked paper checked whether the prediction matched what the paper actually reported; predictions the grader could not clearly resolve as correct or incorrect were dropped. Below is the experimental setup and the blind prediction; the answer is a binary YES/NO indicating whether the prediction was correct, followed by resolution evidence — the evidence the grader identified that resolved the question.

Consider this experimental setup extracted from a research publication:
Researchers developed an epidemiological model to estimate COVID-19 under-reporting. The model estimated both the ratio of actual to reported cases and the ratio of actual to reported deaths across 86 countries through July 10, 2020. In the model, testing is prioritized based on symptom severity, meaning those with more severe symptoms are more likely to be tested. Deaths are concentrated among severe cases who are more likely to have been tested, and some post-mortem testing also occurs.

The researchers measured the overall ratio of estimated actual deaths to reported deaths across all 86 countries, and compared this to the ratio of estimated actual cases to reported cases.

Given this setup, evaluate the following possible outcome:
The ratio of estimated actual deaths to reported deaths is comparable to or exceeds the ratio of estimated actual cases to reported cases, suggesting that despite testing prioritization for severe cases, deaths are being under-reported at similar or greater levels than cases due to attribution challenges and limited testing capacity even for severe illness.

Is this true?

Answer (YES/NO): NO